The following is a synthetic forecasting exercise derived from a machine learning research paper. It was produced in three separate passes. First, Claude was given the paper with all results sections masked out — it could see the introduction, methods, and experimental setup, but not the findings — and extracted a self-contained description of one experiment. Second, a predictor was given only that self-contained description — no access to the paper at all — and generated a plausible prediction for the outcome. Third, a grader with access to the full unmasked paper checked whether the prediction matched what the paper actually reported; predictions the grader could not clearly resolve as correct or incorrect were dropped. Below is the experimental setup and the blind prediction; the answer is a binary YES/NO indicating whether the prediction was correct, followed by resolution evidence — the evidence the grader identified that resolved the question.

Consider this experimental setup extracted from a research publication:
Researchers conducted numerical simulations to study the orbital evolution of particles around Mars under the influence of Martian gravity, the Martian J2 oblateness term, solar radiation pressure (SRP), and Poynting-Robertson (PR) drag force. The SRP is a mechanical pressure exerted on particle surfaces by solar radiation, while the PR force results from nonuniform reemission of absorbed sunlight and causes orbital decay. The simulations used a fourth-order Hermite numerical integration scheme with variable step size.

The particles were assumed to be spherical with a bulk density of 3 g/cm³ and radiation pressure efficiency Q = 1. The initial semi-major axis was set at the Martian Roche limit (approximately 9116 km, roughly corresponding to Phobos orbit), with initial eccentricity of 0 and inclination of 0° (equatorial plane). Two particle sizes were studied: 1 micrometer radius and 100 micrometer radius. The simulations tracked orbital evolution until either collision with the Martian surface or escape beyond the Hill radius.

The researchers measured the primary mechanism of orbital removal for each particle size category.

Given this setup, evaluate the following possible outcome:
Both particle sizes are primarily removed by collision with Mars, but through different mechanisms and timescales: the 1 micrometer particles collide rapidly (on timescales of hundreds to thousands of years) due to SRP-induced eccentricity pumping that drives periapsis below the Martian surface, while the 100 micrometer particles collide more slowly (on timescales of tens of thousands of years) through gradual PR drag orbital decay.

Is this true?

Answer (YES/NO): NO